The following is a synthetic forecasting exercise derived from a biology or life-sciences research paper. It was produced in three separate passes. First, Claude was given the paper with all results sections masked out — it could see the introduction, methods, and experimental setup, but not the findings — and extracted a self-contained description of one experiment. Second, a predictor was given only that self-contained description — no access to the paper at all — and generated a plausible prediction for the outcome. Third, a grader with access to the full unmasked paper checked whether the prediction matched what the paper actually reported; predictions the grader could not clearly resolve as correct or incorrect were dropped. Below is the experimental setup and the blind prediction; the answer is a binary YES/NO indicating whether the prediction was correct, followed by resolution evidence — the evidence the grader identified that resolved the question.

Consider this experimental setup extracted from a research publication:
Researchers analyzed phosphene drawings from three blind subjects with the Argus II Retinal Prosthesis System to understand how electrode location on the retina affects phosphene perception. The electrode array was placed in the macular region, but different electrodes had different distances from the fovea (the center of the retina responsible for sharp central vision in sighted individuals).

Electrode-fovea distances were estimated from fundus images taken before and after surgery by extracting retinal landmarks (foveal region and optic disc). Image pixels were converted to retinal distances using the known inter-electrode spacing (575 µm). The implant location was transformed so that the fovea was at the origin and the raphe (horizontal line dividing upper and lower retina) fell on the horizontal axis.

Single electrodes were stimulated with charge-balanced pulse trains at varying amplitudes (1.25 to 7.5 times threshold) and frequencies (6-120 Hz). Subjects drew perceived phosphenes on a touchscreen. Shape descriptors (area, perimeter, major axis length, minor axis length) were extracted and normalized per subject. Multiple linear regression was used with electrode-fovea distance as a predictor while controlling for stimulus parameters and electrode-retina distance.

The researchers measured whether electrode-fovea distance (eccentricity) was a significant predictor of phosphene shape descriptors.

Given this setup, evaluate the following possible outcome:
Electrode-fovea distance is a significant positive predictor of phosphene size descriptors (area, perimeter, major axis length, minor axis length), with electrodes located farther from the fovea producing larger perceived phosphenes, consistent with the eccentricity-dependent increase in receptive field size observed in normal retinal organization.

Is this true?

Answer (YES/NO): YES